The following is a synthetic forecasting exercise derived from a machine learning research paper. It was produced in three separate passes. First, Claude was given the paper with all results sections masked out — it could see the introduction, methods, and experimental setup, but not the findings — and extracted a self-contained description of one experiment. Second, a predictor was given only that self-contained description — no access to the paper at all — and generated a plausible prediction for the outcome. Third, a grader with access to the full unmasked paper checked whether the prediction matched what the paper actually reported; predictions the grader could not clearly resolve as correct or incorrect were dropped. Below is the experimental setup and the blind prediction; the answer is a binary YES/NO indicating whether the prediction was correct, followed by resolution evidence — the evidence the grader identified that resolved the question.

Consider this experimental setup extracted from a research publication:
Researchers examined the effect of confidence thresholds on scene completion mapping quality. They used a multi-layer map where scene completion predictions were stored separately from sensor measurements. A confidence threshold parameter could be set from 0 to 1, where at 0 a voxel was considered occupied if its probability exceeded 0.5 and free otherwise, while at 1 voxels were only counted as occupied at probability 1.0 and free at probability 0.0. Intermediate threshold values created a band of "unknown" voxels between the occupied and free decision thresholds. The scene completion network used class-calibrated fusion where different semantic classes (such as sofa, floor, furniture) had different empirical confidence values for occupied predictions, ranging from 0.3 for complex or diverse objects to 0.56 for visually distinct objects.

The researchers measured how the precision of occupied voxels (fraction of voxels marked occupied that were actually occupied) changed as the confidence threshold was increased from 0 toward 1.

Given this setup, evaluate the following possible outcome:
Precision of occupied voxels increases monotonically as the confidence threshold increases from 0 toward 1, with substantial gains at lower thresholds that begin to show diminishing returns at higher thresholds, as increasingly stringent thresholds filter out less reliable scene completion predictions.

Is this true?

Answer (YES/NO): NO